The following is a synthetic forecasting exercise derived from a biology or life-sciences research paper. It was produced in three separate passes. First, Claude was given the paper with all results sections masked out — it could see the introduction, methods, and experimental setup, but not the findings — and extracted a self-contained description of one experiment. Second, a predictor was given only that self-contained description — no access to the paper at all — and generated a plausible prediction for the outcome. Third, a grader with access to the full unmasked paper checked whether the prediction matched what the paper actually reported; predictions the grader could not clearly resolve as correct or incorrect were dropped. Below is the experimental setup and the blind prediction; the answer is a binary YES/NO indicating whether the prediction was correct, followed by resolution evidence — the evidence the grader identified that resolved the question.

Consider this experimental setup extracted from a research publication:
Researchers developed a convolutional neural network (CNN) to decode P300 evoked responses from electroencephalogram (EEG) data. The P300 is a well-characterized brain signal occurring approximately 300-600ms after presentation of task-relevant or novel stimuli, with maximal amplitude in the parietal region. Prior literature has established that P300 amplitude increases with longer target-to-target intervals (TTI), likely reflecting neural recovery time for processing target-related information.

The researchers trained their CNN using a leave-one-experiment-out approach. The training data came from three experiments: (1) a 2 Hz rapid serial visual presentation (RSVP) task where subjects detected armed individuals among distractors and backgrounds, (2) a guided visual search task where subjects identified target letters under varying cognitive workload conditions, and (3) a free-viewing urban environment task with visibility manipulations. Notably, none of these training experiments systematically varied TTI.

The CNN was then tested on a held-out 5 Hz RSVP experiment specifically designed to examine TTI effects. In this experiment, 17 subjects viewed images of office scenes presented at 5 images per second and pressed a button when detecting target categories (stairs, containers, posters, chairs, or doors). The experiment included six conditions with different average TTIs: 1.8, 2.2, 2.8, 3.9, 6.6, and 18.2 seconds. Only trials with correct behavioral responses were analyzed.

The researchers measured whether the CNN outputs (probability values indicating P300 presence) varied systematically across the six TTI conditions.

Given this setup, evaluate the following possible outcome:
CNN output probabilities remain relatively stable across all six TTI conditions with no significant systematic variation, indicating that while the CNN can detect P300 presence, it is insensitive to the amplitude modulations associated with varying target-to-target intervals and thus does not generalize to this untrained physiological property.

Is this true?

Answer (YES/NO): NO